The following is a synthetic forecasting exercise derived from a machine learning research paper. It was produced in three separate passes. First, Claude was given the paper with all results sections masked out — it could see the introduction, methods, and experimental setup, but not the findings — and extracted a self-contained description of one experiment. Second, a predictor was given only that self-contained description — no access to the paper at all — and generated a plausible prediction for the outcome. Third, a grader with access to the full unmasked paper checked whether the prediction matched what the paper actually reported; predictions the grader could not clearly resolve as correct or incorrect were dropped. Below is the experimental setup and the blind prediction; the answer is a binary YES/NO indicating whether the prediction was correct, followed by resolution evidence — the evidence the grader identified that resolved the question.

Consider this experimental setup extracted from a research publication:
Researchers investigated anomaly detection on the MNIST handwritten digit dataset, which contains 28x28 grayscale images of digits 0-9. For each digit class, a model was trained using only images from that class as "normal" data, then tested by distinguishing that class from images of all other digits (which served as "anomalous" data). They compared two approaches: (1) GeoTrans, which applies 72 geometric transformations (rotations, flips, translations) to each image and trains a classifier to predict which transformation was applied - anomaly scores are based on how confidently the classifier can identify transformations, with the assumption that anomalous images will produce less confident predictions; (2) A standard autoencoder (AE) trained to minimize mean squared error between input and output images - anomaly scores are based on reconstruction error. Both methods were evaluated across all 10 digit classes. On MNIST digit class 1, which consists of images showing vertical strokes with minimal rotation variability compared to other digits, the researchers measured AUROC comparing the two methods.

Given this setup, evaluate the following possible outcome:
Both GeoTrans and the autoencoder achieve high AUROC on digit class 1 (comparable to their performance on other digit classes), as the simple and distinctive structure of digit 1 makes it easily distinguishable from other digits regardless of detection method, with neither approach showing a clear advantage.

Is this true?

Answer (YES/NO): NO